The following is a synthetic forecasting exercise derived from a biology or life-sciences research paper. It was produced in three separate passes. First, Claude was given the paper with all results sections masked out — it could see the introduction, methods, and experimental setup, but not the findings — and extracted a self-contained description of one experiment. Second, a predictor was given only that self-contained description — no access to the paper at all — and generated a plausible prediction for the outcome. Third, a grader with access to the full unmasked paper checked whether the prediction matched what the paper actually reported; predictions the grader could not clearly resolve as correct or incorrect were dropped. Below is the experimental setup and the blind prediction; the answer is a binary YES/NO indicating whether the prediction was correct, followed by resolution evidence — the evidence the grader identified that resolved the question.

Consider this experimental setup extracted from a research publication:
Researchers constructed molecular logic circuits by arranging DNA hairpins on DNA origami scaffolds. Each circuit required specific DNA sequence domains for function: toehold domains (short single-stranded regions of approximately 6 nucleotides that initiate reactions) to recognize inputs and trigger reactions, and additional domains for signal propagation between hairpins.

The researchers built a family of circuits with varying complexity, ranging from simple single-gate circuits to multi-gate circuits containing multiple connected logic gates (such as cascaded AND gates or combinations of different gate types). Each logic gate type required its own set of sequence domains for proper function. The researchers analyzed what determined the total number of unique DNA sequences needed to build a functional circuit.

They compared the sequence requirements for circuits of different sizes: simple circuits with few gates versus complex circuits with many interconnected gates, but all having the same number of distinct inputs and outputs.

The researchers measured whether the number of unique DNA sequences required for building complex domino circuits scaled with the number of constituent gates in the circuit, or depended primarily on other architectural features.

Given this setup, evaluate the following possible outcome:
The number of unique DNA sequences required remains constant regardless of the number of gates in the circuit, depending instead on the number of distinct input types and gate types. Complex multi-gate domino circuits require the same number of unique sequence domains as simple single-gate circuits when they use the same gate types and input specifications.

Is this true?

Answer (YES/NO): NO